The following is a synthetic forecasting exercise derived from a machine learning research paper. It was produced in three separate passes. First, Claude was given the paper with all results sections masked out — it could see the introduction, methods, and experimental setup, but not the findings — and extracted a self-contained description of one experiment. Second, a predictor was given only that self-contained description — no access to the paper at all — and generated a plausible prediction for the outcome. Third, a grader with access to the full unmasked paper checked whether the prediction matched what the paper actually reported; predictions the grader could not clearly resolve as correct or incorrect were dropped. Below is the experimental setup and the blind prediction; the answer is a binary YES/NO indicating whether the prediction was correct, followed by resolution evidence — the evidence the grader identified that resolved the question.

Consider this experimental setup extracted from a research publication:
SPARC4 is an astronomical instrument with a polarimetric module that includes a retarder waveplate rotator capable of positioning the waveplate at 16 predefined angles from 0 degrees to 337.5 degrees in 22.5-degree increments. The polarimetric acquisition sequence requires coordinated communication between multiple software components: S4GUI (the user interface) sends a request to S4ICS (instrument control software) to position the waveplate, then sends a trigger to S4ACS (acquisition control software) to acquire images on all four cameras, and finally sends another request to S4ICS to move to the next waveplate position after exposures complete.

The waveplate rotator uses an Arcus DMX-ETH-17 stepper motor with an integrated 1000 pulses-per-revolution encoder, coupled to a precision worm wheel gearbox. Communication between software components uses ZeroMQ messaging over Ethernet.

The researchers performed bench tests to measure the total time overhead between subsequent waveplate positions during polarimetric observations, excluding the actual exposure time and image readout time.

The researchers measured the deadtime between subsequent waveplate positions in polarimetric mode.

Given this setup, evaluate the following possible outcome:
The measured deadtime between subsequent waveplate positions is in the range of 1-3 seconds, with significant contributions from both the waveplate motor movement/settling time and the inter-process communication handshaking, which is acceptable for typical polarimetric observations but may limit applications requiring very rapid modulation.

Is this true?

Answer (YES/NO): YES